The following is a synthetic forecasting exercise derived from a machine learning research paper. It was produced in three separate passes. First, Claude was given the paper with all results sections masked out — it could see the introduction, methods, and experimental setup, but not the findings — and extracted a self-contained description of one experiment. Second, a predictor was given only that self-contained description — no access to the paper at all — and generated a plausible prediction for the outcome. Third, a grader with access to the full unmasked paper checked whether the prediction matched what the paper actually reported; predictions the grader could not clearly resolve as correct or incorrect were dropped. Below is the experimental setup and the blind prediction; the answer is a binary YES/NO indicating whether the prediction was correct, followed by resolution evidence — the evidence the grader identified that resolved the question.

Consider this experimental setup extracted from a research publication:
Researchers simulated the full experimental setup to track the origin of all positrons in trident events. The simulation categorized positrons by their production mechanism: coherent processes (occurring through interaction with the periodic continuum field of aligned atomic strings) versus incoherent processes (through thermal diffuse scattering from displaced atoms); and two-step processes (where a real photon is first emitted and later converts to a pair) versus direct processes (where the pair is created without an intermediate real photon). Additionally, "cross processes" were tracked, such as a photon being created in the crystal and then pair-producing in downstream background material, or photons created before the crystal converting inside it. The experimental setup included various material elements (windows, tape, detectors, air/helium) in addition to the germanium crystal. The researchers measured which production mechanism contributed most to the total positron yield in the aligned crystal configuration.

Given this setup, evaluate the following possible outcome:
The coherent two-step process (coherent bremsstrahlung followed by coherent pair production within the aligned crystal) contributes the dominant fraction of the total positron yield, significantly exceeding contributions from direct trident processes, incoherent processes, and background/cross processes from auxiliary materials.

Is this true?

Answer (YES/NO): YES